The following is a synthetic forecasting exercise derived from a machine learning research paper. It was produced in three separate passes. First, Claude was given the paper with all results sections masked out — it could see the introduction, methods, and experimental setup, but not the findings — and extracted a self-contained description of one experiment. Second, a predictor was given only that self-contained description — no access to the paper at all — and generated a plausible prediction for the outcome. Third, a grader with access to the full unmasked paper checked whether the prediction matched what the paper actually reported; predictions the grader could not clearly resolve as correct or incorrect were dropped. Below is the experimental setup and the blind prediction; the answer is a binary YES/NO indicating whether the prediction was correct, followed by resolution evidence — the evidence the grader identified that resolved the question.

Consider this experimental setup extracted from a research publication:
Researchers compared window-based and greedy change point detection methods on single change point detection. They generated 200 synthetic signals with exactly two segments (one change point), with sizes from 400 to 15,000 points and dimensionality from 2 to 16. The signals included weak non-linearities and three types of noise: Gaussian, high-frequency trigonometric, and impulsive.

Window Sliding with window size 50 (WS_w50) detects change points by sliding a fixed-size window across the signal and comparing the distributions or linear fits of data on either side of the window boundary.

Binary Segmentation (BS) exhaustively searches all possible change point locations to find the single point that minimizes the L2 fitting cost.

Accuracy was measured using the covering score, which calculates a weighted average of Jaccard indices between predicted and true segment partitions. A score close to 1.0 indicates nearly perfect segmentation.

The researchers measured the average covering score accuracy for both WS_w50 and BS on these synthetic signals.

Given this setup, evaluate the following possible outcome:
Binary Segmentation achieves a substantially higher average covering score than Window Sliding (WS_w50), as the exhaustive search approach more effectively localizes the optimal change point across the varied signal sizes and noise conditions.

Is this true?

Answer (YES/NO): YES